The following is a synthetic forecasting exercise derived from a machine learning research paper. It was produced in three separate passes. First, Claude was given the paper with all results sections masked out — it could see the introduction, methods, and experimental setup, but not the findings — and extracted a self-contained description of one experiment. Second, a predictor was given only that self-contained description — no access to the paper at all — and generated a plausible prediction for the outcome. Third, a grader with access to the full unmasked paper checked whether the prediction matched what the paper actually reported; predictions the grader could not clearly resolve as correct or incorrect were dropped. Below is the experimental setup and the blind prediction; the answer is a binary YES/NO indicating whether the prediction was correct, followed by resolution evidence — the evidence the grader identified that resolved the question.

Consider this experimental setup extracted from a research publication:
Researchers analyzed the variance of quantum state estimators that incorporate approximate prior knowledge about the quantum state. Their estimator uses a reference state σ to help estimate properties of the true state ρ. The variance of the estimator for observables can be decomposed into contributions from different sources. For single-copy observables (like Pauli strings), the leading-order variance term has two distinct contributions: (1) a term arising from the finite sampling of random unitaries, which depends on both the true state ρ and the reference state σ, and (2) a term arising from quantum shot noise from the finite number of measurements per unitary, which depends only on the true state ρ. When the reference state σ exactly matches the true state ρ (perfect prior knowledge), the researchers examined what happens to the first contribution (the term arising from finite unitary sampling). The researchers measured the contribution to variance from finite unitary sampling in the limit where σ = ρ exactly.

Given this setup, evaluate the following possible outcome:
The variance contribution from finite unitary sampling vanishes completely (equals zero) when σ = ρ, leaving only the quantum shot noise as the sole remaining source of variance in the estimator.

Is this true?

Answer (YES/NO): YES